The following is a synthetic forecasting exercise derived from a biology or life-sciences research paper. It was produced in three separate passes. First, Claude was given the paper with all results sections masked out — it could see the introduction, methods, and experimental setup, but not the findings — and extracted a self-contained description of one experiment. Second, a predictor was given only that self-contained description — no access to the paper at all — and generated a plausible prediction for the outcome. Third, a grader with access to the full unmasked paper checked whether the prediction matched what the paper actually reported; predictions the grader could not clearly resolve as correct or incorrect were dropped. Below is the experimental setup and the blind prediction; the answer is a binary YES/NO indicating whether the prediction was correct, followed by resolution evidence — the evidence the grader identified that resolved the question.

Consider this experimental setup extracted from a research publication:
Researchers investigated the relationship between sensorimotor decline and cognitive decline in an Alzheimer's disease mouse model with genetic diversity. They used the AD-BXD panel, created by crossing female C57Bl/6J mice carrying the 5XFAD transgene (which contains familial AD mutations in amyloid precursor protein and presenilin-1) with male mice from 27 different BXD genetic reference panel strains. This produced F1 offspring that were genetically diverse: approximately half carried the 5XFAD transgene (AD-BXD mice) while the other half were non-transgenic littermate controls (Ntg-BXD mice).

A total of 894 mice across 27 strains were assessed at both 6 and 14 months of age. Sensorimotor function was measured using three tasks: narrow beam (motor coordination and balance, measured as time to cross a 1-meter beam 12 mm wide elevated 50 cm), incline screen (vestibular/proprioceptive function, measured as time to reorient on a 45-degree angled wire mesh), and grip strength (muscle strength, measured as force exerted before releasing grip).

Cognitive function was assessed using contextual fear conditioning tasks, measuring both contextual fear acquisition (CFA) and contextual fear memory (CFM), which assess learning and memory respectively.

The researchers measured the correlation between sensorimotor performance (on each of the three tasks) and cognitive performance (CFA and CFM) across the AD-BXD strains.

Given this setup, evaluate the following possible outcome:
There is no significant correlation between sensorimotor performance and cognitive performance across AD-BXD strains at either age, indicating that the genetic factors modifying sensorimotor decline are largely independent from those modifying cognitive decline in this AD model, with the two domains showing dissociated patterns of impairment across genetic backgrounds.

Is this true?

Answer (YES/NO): YES